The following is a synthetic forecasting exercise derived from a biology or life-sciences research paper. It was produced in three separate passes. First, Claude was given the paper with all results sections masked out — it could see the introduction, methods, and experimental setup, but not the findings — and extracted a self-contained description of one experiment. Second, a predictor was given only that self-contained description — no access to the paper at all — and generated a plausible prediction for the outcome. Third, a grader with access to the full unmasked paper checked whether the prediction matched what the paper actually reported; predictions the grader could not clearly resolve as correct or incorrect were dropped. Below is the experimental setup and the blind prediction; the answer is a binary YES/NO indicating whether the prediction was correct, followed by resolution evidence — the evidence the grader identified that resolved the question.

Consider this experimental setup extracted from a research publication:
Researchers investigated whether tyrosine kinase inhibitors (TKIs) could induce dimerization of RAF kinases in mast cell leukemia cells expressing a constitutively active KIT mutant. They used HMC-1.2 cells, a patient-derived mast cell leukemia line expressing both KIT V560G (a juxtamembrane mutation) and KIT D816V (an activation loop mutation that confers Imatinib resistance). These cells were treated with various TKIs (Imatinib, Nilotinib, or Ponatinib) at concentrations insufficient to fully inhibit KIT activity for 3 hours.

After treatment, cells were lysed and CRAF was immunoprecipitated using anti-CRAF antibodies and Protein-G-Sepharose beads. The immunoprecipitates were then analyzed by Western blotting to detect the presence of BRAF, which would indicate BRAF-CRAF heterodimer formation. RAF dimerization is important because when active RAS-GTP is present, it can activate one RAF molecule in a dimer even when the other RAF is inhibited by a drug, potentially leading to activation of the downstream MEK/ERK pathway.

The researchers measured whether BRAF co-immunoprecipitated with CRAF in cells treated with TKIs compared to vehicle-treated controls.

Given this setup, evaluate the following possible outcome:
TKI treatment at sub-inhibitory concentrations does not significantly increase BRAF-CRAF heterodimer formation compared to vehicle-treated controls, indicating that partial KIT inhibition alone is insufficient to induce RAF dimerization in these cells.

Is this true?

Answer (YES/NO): NO